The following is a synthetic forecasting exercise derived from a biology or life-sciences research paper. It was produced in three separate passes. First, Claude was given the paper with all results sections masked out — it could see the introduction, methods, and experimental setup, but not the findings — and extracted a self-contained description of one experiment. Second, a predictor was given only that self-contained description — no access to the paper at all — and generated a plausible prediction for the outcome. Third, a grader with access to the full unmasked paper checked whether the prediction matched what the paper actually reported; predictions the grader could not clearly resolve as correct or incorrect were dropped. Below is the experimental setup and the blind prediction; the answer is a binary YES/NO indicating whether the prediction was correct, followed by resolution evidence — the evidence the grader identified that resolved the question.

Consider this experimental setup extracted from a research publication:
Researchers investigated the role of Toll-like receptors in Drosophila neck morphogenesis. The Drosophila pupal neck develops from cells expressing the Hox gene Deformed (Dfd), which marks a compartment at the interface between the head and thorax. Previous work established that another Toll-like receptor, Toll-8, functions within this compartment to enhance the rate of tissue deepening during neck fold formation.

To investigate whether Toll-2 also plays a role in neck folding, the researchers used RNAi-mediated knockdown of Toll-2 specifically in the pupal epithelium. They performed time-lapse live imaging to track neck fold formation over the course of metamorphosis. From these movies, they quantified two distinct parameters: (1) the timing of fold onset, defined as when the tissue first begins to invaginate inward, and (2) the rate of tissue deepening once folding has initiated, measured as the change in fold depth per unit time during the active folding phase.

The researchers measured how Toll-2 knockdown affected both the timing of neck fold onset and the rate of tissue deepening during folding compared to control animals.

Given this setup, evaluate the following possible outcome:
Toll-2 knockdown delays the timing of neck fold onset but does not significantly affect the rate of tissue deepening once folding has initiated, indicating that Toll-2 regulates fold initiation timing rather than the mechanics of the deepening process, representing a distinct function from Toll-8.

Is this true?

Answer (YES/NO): NO